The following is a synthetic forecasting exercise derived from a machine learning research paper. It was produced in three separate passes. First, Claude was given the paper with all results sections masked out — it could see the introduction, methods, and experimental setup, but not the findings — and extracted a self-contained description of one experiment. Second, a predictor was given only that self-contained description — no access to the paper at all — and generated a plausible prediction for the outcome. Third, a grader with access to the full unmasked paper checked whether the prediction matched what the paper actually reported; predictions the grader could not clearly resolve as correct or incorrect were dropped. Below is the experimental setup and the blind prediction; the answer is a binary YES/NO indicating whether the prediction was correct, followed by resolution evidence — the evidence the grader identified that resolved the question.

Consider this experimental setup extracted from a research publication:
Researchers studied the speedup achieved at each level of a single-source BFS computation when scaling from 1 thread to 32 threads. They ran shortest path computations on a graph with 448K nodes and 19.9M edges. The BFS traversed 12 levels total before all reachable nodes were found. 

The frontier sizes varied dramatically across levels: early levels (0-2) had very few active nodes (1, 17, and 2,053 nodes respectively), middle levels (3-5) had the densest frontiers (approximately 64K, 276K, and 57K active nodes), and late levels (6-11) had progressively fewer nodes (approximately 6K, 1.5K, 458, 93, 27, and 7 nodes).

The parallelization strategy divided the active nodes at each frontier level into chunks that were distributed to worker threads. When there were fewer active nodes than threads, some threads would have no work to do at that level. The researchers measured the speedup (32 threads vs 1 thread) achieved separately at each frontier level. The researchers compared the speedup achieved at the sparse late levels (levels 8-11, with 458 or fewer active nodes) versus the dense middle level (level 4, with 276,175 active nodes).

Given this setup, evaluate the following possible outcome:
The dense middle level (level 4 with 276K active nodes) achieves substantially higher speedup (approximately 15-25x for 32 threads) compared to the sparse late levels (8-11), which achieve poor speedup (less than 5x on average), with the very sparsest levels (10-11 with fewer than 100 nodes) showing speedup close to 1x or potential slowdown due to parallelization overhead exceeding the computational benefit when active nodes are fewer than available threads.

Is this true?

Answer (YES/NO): NO